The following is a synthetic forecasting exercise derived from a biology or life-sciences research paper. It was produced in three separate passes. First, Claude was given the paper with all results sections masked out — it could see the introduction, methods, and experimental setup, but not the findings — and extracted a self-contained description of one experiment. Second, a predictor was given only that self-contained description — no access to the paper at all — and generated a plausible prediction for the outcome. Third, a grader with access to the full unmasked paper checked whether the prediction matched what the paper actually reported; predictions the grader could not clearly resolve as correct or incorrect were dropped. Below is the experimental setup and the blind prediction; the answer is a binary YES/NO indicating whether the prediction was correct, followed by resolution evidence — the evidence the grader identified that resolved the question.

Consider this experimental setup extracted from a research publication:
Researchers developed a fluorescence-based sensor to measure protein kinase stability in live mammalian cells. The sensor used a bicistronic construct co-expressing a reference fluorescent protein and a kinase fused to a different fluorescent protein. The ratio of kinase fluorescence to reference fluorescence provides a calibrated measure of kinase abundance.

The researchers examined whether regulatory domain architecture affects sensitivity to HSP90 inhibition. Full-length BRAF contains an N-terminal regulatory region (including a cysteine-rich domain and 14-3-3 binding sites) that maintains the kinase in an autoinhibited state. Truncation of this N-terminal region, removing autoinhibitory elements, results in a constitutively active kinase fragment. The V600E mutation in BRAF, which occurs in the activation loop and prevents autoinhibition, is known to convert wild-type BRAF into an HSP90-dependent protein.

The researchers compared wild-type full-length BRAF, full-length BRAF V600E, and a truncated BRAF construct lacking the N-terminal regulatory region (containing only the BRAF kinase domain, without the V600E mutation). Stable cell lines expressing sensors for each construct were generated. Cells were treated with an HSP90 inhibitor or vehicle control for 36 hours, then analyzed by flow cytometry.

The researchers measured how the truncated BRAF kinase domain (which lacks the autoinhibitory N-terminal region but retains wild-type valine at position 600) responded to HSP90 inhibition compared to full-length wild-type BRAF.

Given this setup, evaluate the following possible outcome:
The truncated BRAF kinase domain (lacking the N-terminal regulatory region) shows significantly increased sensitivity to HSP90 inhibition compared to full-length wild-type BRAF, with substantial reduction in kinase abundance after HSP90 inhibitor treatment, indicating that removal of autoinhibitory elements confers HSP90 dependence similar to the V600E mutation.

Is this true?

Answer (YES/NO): YES